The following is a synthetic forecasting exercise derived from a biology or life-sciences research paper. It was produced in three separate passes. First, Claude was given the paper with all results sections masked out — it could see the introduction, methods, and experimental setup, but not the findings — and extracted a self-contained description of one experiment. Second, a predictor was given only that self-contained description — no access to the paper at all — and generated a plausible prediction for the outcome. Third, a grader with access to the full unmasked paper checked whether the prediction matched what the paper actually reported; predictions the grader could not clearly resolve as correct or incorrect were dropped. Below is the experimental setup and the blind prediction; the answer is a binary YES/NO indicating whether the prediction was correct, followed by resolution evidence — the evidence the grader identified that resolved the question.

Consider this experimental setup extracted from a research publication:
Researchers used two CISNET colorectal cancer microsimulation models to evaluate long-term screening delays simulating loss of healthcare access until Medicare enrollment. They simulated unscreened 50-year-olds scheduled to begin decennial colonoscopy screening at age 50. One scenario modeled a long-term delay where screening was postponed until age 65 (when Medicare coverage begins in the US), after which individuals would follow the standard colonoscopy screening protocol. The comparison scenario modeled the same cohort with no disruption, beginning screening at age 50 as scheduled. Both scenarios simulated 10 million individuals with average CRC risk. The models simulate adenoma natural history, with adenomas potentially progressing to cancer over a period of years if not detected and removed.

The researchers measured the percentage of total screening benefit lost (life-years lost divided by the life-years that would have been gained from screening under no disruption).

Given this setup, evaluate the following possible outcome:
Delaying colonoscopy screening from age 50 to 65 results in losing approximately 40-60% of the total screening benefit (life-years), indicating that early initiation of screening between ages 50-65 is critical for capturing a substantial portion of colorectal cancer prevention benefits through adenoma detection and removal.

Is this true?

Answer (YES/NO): NO